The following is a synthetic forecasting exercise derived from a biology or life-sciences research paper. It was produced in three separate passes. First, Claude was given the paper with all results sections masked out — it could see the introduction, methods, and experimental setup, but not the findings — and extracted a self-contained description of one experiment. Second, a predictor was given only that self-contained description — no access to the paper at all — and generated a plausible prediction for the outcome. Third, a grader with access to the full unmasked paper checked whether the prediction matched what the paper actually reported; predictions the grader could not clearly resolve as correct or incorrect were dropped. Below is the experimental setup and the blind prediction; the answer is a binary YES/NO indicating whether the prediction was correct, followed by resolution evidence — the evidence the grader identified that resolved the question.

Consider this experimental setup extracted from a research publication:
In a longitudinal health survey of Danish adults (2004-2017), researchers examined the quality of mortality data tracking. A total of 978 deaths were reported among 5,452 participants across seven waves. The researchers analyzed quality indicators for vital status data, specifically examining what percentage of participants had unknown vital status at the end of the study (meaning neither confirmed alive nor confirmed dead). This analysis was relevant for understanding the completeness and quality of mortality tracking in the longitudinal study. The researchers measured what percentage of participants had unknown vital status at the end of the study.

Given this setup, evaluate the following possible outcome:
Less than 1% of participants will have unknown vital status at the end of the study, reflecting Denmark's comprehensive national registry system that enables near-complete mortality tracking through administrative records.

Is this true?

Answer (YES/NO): NO